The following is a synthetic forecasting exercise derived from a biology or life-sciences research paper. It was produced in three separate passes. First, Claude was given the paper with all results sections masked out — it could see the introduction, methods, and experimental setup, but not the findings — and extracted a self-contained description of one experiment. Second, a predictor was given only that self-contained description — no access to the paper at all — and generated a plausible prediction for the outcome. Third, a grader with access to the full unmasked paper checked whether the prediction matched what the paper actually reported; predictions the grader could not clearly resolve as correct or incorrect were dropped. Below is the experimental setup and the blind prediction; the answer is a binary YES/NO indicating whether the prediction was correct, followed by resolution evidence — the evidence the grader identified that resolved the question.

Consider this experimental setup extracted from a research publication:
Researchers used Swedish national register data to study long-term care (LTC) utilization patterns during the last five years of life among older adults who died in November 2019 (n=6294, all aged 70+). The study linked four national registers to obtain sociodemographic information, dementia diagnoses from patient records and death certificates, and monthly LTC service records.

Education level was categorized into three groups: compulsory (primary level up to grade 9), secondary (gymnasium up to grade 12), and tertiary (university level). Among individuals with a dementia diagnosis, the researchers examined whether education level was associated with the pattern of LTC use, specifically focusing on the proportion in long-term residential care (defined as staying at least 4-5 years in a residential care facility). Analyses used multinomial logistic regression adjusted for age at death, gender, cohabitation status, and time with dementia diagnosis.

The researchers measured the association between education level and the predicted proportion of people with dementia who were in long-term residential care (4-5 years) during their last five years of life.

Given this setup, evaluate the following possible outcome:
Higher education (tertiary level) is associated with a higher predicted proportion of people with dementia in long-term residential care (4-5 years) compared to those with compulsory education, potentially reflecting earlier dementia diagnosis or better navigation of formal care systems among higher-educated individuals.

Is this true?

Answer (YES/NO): NO